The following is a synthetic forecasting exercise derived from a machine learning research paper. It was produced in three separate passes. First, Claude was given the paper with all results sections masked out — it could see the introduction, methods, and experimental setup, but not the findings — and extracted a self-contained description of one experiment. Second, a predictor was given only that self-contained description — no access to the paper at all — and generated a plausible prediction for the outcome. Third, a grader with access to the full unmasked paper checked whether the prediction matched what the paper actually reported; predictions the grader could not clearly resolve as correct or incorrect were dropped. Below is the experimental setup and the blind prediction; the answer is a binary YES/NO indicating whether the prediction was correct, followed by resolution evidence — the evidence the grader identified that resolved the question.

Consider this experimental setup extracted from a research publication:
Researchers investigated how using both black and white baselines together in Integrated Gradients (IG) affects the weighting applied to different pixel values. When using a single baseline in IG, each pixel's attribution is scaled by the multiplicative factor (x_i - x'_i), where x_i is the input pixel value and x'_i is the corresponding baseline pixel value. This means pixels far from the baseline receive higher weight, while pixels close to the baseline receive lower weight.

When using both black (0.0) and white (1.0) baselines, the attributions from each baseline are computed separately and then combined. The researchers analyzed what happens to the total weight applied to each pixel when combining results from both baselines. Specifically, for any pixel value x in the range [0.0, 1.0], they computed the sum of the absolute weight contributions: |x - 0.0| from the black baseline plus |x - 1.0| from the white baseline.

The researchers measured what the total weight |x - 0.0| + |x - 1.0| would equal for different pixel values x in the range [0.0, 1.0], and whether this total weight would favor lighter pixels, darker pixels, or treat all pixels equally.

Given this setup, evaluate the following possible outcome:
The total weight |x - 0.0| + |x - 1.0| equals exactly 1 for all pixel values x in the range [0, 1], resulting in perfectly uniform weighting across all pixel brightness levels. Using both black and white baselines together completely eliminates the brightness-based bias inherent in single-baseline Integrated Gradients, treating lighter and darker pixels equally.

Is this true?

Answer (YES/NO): YES